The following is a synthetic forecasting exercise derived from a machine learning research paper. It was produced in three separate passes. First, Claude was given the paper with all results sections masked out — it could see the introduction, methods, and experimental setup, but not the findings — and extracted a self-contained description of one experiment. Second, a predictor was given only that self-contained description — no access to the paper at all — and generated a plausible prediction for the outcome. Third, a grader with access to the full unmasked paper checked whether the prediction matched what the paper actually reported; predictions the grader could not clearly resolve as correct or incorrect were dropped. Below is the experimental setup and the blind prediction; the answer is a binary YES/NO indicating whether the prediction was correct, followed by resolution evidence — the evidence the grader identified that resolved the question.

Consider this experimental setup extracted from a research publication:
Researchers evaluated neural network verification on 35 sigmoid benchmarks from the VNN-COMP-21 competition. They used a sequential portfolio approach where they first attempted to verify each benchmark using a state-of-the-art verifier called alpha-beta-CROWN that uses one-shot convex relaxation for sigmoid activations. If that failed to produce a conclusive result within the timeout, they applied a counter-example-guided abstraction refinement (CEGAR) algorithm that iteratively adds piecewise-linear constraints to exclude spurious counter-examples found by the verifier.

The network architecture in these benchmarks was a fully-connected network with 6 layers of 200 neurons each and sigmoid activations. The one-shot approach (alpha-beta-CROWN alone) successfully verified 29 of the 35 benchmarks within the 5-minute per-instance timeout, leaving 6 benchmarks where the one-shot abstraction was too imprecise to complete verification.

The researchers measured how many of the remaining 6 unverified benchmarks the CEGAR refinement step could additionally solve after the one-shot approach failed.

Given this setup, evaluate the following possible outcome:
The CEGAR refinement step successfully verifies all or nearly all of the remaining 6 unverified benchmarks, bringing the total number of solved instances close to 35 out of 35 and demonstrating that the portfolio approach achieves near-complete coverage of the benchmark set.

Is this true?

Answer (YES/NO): NO